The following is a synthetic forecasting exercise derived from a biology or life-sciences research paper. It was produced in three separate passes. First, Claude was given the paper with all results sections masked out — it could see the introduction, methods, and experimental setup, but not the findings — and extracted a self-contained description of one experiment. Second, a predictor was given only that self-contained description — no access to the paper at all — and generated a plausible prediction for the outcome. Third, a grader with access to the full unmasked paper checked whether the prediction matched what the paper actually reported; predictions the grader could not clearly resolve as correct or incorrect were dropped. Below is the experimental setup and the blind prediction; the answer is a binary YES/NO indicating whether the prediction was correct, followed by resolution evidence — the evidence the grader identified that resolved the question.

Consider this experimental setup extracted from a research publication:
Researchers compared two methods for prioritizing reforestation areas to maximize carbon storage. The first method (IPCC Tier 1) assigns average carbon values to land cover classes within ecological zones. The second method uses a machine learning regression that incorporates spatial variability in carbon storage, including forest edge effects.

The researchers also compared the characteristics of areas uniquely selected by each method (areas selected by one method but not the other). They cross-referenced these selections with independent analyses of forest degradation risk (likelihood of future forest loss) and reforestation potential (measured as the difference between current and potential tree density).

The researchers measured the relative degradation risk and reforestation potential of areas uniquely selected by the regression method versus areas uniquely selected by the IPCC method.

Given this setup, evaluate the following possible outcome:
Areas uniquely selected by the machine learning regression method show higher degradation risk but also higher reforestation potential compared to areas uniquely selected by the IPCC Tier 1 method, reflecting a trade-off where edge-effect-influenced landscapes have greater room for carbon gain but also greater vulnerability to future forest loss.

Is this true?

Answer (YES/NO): YES